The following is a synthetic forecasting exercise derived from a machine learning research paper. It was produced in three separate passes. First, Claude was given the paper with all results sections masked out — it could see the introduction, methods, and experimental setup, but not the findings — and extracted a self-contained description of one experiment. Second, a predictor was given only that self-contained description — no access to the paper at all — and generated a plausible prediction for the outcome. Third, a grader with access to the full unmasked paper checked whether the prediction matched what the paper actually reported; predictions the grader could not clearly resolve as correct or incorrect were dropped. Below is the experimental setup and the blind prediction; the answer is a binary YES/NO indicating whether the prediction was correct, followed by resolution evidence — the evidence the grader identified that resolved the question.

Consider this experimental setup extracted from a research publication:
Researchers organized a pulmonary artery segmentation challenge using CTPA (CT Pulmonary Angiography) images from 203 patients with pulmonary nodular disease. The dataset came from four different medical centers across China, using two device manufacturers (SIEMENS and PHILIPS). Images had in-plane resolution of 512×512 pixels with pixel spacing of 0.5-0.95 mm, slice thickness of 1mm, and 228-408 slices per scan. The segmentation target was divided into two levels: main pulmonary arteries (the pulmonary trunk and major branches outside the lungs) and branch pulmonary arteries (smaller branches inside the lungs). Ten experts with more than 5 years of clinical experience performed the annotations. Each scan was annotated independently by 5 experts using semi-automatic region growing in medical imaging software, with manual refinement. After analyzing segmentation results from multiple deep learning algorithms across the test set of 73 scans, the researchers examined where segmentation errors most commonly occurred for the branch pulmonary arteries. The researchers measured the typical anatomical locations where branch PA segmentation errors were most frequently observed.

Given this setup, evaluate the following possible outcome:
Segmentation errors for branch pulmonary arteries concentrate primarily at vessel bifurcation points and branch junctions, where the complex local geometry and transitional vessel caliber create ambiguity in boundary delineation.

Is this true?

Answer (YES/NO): NO